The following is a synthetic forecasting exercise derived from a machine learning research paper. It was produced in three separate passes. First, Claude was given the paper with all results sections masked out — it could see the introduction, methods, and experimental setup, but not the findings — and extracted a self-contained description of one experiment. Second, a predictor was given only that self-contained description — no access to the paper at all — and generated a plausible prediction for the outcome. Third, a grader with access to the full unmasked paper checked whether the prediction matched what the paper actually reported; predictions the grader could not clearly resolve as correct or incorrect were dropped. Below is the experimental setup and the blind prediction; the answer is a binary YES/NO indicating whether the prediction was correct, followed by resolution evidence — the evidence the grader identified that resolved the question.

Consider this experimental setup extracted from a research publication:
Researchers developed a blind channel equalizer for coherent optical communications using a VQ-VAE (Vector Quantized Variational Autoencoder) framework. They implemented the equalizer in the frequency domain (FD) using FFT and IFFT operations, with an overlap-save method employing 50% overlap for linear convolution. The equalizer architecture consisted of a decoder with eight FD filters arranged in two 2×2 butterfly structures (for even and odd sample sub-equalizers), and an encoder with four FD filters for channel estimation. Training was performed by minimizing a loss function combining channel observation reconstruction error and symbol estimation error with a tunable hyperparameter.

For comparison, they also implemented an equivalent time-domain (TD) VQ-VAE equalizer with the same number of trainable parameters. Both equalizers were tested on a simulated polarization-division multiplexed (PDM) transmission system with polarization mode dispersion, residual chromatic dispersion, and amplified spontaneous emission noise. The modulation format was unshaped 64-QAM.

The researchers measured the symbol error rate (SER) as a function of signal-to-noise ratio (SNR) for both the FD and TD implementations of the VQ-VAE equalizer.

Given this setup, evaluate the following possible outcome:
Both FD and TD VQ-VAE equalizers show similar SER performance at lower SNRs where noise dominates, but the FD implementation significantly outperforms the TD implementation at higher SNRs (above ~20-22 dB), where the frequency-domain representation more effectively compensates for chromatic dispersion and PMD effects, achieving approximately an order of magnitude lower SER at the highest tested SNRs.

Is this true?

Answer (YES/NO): NO